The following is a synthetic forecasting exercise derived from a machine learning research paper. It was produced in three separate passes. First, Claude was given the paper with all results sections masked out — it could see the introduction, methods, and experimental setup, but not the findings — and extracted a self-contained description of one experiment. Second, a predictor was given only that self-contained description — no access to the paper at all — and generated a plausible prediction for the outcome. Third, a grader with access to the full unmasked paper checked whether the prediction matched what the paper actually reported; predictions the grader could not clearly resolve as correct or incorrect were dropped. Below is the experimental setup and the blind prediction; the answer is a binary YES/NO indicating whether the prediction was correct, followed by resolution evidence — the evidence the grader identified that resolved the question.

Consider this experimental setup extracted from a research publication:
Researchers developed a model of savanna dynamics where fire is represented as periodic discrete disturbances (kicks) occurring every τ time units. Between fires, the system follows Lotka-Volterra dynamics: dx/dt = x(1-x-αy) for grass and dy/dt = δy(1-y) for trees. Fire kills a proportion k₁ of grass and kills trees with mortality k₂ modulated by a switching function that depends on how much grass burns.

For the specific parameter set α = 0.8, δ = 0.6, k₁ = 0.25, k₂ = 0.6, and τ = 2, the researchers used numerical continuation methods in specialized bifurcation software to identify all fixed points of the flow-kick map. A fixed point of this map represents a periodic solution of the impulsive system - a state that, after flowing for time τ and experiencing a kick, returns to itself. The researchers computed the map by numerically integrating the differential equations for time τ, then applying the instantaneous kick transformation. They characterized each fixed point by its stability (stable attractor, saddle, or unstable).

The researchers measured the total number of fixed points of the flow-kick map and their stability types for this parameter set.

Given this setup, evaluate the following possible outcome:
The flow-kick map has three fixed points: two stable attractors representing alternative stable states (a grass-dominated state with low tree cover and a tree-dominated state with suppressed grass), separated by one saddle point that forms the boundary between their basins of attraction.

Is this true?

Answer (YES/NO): NO